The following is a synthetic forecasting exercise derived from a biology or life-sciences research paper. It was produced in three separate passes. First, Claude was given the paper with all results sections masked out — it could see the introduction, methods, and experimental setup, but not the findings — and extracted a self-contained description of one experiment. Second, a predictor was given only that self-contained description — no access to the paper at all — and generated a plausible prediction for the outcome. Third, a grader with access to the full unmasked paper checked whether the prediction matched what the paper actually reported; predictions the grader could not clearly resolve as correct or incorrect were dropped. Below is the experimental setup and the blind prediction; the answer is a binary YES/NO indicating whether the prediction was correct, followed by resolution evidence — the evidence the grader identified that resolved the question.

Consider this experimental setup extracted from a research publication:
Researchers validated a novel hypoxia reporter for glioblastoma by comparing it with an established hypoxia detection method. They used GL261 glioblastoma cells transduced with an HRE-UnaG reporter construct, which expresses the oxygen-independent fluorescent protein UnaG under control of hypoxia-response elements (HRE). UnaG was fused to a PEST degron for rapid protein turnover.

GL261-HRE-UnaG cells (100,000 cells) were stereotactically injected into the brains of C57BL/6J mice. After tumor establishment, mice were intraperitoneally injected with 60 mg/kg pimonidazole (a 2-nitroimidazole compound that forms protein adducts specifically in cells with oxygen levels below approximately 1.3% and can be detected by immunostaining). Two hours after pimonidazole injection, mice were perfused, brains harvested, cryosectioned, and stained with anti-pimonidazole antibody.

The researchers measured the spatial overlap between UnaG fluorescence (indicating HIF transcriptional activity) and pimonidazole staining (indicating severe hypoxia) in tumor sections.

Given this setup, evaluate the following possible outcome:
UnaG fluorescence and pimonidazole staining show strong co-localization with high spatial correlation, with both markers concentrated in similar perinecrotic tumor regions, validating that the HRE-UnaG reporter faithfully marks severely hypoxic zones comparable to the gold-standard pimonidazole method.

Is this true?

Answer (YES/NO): NO